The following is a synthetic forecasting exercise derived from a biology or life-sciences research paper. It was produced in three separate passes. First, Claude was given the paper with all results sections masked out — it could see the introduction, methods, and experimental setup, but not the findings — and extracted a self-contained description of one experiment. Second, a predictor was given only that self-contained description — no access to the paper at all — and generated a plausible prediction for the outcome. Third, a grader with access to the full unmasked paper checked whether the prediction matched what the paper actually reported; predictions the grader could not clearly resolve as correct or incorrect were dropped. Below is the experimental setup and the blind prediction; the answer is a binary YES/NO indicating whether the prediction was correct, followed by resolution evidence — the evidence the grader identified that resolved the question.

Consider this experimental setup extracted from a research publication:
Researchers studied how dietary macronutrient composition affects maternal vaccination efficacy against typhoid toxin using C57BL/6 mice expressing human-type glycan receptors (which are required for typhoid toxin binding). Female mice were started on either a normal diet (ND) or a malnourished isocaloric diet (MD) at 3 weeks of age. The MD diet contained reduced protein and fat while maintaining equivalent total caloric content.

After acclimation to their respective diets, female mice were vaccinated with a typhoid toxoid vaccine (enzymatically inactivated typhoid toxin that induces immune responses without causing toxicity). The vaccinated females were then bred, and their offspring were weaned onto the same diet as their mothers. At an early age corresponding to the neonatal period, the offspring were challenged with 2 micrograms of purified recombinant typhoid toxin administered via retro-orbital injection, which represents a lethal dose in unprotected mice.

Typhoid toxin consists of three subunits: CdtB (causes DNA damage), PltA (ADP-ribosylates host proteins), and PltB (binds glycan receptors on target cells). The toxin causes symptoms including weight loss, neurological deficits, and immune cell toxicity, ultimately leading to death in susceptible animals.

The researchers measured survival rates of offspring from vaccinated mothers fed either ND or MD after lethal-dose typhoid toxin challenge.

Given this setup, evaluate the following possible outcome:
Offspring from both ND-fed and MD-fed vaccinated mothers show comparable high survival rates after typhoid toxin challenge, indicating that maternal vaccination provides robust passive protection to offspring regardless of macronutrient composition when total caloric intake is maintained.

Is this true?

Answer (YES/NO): YES